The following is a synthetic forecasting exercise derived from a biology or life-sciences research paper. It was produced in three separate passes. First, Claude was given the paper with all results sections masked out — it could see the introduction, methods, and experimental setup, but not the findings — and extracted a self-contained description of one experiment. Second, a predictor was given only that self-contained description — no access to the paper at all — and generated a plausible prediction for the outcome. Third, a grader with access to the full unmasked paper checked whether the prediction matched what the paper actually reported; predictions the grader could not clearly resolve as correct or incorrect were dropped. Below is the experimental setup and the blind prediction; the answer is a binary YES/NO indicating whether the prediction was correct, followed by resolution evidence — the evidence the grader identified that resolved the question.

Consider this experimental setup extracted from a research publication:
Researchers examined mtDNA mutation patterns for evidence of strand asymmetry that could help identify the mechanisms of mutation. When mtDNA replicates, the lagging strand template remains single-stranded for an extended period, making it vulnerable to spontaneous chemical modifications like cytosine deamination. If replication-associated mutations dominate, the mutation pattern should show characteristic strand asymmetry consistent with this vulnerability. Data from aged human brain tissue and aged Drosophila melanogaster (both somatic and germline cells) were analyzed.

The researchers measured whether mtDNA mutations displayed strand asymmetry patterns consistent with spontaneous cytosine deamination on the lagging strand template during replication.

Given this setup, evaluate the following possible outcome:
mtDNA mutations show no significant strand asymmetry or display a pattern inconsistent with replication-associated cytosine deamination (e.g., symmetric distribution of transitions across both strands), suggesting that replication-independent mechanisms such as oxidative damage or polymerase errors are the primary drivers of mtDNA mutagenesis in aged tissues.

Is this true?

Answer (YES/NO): NO